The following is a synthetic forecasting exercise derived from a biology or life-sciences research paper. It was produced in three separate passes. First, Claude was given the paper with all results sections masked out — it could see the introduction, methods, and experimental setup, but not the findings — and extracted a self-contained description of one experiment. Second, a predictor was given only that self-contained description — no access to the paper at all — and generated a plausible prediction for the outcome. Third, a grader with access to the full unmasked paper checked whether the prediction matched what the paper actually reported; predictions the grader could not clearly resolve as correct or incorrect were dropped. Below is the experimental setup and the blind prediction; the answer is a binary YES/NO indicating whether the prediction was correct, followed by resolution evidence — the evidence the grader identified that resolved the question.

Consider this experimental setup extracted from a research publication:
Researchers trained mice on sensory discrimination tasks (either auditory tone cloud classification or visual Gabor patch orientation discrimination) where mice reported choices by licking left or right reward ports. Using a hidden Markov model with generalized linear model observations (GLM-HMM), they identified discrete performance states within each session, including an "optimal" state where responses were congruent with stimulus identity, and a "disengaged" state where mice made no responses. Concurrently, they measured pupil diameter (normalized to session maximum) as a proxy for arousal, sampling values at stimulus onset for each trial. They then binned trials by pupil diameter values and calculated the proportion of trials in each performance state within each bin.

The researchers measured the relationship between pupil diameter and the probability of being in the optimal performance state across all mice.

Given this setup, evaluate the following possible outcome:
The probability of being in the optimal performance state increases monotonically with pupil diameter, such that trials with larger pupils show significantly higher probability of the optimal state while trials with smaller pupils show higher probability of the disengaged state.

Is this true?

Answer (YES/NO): NO